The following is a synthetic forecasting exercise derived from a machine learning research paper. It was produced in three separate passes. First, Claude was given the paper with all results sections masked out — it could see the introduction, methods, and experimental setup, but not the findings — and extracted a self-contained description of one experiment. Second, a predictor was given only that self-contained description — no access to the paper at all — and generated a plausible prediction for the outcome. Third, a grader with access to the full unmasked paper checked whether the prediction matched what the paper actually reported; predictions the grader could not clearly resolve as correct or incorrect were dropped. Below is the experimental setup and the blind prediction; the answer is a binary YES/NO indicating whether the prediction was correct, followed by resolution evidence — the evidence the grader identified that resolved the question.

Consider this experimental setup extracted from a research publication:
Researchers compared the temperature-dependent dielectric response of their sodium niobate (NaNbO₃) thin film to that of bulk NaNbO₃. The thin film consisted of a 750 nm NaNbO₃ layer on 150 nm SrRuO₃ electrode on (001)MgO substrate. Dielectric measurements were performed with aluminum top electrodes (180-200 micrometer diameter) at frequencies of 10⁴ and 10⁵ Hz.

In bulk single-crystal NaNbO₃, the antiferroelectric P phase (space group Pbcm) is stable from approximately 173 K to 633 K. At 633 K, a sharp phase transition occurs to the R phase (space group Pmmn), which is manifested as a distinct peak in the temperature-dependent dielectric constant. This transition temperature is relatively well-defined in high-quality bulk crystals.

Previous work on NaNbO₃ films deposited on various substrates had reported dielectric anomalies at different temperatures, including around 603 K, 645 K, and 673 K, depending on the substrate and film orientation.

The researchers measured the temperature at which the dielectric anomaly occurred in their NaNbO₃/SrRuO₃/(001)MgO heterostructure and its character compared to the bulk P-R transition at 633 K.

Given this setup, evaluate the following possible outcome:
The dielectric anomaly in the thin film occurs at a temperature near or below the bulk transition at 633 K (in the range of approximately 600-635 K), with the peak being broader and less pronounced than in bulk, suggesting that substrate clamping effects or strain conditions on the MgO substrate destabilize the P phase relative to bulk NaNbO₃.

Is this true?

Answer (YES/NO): NO